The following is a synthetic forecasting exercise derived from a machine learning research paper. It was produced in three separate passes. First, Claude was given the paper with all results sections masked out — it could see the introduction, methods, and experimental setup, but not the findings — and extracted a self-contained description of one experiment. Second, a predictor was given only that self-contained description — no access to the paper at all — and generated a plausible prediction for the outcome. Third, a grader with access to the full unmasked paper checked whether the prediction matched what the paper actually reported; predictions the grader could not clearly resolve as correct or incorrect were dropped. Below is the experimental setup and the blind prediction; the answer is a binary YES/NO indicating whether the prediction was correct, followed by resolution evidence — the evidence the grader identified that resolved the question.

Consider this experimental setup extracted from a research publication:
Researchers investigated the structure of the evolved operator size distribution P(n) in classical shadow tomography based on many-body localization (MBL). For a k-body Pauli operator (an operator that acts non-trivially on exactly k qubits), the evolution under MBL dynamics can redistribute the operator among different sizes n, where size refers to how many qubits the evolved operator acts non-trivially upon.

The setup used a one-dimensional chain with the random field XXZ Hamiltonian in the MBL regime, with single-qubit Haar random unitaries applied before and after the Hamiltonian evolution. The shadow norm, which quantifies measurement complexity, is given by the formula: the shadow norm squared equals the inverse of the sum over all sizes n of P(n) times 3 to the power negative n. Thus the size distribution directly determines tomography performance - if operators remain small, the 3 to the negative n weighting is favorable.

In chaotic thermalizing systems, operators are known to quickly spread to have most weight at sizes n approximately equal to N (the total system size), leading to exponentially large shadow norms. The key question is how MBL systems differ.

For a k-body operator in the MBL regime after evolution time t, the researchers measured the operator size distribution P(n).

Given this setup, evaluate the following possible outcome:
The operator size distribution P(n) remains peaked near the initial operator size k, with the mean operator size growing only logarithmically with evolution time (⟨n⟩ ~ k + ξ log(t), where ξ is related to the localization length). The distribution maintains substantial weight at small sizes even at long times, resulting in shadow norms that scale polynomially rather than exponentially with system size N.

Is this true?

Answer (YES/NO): NO